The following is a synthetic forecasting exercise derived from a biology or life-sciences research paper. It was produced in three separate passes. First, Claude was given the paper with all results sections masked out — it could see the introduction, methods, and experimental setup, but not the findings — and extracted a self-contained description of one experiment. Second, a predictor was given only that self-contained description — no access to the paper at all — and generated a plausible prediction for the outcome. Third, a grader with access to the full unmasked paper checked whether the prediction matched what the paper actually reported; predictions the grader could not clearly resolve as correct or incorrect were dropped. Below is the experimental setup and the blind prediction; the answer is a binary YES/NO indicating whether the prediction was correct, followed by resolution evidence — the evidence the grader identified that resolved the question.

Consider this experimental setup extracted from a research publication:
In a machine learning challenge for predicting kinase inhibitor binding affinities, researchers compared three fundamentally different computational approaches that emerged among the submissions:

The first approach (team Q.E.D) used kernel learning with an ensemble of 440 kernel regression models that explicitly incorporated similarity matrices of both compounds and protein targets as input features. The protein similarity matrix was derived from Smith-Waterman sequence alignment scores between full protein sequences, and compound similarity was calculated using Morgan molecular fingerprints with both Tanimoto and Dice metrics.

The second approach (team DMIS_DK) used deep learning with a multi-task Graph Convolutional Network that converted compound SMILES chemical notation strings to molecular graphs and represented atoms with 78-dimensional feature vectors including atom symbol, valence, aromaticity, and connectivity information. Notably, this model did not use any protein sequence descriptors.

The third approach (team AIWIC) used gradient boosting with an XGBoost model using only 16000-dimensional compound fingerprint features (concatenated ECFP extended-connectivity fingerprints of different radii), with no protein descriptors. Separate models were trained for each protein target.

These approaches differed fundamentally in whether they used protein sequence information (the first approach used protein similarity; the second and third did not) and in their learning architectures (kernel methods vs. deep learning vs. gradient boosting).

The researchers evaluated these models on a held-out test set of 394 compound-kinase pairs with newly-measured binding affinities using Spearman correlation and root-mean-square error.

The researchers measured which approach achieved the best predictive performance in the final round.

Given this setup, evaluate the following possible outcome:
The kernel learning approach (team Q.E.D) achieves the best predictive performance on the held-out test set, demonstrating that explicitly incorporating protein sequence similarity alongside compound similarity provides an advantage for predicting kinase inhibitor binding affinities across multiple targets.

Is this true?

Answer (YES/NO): NO